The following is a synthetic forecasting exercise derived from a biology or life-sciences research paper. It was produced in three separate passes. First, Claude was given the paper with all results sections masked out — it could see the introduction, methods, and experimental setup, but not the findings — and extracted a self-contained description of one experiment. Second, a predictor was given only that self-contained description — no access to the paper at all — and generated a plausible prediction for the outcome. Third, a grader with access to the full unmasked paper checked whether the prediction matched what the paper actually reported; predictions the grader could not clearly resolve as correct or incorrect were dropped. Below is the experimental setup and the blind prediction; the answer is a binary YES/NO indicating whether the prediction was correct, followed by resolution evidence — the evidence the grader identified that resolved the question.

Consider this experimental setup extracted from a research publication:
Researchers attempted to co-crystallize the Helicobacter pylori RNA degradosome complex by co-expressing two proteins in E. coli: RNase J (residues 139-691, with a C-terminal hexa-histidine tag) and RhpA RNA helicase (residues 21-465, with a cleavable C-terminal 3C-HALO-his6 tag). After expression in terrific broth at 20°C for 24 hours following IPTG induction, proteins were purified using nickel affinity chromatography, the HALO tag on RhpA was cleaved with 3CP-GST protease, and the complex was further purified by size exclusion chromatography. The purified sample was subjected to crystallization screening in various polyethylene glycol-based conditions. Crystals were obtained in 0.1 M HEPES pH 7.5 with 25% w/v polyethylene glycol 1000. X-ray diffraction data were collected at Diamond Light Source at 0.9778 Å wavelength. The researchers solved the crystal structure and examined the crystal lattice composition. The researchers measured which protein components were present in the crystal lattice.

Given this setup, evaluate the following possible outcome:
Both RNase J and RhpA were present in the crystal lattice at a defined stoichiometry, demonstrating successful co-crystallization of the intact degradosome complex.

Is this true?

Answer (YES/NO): NO